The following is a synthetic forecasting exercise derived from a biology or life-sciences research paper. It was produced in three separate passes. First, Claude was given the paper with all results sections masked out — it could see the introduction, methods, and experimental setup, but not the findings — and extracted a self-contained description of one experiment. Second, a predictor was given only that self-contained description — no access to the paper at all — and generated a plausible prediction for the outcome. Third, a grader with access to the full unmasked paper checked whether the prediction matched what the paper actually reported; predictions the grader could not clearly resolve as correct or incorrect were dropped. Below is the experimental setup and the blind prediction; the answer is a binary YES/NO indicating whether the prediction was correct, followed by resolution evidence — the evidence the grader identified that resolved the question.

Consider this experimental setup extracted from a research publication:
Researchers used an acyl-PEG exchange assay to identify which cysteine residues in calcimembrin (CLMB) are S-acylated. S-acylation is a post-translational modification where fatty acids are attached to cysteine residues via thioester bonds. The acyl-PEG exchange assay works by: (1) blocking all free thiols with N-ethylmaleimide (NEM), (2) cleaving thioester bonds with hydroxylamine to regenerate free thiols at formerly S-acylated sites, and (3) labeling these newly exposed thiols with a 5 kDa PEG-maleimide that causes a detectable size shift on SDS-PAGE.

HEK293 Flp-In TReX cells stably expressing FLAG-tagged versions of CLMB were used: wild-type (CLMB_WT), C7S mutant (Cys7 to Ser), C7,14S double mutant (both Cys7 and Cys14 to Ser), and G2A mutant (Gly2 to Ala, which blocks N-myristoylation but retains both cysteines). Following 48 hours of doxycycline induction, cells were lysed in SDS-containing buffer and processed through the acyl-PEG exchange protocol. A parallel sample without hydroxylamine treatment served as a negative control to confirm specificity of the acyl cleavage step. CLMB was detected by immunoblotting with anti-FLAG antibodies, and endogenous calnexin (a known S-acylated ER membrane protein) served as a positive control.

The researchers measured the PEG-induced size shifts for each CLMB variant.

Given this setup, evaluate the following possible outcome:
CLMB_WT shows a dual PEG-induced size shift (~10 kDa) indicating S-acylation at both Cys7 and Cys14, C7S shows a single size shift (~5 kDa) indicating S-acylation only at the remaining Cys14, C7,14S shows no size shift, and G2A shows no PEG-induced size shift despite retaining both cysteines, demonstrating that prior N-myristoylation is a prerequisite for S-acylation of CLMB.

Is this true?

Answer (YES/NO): NO